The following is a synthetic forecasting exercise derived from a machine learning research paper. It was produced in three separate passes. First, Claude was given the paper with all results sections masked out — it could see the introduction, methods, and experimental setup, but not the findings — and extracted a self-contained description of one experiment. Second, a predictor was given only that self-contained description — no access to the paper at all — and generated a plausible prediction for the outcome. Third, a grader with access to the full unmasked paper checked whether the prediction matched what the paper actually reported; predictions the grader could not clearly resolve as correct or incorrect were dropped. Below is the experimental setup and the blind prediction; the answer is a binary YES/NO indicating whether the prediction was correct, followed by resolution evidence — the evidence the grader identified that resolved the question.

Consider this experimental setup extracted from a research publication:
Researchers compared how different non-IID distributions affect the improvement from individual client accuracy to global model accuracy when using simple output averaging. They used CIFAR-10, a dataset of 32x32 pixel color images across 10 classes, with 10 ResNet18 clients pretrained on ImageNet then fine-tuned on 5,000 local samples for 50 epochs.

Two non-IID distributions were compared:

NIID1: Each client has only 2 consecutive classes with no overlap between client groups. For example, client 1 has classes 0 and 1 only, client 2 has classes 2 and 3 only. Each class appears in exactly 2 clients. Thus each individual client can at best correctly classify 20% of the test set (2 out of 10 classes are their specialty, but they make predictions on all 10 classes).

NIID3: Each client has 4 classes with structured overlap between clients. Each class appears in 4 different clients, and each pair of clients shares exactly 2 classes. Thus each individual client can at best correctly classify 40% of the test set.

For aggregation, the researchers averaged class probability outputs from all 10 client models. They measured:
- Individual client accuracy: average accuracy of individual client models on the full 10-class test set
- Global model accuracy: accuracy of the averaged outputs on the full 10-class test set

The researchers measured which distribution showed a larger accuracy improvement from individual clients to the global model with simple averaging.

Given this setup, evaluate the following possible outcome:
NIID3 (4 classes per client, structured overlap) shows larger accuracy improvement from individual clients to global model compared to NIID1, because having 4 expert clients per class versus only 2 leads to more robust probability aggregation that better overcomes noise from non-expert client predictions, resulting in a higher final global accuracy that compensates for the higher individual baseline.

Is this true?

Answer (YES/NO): YES